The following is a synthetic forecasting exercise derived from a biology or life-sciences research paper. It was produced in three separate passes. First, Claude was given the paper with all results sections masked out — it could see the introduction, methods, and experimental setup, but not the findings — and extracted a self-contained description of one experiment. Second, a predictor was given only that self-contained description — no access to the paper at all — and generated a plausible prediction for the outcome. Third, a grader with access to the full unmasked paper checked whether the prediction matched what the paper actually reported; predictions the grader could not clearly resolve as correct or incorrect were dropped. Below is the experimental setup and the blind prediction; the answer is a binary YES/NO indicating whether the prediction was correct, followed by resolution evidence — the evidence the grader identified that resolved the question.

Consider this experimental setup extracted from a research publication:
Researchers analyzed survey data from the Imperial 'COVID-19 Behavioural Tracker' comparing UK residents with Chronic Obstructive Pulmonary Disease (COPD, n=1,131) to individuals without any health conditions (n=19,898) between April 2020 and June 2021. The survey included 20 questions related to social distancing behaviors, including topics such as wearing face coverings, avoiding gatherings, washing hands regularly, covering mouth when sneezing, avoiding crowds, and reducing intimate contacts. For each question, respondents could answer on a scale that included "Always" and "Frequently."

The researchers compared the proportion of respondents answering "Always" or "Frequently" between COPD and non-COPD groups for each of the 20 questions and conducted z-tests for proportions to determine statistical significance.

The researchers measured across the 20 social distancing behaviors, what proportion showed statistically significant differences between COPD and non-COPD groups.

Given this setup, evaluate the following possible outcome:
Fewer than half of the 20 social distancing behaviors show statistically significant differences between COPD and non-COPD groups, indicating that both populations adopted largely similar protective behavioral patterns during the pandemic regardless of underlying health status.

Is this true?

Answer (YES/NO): NO